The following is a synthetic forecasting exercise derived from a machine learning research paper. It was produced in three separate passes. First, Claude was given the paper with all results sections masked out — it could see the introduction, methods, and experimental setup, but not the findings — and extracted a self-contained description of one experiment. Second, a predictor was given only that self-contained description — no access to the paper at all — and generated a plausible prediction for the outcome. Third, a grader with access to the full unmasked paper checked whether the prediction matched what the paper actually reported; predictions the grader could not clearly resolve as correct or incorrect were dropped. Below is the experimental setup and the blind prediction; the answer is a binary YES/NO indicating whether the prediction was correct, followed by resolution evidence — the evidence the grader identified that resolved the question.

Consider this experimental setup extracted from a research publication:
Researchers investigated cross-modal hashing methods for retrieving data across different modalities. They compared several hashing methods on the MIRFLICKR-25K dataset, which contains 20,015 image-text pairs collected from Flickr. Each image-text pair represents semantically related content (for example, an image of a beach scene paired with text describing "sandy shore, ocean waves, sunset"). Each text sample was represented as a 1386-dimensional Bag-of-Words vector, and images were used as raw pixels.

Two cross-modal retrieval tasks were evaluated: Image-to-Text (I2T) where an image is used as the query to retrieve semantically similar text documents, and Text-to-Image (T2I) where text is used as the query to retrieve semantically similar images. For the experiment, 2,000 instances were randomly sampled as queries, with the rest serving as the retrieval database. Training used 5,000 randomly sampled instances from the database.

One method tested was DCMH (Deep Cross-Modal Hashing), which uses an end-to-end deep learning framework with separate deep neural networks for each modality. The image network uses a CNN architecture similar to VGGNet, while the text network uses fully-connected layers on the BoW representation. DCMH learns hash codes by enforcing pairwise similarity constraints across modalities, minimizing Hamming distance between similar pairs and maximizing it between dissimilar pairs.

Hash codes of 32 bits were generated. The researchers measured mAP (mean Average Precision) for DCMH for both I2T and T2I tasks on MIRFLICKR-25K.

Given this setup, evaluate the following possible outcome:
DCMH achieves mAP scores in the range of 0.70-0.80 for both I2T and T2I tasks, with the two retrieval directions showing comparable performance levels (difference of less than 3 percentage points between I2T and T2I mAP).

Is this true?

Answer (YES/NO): YES